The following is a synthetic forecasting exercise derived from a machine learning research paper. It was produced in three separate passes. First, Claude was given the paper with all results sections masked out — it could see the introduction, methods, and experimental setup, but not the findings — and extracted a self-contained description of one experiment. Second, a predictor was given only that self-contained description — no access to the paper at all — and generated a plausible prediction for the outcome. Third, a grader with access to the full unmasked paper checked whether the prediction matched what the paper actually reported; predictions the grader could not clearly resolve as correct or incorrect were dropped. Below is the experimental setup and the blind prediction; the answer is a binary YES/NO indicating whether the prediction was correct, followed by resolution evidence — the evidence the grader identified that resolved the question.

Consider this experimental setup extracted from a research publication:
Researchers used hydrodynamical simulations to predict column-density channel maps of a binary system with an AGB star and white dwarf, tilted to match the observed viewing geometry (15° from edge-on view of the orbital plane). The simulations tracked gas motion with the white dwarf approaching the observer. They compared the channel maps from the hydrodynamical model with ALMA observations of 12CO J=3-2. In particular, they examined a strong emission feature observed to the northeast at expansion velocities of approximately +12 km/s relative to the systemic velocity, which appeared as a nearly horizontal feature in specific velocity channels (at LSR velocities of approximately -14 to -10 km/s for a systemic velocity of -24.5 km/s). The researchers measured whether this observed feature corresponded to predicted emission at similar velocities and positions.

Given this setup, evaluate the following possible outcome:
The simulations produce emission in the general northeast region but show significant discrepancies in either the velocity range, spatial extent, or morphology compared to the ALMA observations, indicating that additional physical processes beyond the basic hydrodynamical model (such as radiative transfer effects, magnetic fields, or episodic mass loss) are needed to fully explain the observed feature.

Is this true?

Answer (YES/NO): NO